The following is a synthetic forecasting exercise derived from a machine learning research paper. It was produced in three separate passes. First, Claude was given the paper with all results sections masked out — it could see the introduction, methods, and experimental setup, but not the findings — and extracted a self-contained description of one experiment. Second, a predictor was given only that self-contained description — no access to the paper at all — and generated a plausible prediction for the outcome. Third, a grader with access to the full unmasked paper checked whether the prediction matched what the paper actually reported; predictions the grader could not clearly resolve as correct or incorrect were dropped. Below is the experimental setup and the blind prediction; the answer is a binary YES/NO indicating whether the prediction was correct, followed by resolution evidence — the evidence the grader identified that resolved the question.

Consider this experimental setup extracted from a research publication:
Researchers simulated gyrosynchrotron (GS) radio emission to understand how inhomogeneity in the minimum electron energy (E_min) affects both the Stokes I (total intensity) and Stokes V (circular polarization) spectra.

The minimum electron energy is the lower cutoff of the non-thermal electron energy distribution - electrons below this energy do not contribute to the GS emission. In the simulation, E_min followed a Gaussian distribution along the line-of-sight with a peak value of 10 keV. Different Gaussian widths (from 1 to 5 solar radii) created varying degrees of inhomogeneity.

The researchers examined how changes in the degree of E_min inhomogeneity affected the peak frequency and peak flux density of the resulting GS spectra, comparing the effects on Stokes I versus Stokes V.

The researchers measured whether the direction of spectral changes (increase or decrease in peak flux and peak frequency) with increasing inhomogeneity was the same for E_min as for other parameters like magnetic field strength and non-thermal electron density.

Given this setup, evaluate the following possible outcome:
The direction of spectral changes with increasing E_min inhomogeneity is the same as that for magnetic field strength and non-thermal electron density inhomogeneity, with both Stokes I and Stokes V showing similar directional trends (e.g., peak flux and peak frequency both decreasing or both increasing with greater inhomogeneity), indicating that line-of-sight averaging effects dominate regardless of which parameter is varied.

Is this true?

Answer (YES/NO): YES